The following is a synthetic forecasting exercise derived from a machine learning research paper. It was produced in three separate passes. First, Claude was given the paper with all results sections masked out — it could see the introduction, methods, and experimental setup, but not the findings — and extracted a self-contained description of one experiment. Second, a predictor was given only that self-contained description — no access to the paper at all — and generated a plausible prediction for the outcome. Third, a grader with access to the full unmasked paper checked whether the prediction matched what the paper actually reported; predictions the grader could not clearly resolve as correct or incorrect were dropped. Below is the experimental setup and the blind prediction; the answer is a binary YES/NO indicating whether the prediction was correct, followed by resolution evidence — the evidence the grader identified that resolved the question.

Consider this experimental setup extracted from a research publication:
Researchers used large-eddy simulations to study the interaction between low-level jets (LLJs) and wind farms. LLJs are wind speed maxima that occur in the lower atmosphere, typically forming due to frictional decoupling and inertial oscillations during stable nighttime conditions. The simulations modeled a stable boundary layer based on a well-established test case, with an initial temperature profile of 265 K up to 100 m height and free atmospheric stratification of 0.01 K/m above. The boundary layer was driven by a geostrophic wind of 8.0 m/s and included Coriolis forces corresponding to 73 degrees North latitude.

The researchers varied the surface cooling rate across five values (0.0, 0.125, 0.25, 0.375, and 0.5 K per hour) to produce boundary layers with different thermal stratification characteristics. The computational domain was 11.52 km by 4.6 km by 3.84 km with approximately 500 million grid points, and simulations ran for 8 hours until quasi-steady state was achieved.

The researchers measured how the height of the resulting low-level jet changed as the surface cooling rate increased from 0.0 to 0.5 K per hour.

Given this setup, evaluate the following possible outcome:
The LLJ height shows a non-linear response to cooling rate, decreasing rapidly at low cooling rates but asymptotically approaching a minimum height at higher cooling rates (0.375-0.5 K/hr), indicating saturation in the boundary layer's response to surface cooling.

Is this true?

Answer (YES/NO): YES